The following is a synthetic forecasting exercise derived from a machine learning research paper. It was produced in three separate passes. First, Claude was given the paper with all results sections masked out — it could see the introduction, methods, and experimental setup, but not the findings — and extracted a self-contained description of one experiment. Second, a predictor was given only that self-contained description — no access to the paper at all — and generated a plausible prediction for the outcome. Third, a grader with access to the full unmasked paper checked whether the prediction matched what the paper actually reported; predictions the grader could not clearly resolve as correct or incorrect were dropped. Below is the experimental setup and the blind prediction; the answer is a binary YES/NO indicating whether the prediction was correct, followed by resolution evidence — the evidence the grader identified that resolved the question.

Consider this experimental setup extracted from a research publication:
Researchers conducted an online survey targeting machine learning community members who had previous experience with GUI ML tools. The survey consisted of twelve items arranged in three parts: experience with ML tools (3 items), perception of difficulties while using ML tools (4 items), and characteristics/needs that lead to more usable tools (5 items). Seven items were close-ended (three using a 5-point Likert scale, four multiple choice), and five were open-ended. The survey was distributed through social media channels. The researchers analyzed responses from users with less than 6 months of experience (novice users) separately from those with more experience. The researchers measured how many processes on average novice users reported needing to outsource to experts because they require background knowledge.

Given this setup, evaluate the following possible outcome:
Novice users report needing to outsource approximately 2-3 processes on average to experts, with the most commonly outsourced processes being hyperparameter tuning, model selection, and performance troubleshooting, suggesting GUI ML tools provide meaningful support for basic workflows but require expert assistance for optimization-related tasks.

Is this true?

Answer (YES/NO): NO